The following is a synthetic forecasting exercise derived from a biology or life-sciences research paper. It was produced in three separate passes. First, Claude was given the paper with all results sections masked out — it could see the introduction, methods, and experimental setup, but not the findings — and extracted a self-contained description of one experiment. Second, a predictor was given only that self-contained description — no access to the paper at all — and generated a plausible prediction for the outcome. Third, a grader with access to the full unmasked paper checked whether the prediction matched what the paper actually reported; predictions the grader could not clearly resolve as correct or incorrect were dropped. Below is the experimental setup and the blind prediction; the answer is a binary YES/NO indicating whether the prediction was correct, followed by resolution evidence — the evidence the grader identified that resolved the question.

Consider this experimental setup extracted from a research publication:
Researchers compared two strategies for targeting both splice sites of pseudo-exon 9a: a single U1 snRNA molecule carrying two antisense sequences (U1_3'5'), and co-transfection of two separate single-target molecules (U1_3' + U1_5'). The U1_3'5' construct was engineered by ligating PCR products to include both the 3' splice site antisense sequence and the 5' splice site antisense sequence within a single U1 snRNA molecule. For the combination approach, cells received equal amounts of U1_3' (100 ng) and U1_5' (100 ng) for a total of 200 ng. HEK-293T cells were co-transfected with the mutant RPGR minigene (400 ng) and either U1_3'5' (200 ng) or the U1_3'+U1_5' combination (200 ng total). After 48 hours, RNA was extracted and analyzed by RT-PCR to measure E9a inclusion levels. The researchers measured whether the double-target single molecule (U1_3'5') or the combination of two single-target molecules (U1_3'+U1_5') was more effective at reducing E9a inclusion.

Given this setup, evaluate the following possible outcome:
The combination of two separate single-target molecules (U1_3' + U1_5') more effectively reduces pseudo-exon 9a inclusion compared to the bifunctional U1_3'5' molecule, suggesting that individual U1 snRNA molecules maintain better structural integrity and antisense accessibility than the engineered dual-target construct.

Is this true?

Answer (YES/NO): NO